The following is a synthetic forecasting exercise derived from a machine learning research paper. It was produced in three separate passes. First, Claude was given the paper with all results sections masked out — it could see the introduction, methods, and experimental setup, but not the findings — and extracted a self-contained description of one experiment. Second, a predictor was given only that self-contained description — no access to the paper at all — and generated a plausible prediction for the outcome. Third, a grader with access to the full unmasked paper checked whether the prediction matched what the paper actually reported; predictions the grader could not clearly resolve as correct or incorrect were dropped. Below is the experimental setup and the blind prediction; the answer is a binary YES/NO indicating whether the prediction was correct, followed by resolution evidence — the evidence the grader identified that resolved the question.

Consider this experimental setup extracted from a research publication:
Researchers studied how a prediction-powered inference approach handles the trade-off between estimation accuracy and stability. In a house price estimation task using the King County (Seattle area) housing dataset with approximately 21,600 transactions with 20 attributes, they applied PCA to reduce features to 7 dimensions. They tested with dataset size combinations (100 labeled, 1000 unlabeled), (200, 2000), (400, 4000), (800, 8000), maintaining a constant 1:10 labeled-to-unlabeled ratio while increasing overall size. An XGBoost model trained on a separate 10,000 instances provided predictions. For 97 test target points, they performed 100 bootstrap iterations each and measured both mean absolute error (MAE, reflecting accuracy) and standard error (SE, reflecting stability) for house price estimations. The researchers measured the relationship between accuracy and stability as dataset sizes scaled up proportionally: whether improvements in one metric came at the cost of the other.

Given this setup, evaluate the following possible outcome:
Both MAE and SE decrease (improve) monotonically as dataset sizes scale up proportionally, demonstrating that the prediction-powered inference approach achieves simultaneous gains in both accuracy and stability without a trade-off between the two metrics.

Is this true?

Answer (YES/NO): NO